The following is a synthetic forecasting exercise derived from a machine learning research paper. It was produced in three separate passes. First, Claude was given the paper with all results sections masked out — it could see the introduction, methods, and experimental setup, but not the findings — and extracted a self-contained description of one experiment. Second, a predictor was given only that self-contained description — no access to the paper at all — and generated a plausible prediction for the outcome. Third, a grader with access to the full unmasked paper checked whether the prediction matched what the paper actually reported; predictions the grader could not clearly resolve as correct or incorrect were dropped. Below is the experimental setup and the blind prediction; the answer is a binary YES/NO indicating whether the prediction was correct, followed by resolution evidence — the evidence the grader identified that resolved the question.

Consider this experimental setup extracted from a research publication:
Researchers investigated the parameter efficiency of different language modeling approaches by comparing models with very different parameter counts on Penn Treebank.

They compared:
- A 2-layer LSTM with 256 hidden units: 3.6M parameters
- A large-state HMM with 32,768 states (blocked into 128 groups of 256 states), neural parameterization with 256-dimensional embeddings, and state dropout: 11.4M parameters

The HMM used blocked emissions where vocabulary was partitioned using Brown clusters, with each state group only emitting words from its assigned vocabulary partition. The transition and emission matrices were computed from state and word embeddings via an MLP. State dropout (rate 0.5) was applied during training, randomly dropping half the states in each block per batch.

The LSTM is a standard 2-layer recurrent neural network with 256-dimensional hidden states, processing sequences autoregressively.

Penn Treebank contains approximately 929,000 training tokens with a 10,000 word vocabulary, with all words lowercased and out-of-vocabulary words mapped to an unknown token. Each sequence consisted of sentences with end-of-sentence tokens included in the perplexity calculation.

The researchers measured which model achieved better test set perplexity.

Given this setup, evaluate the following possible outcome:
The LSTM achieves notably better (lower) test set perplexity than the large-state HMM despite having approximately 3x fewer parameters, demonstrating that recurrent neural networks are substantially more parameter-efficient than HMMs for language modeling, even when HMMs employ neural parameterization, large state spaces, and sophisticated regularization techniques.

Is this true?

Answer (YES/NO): YES